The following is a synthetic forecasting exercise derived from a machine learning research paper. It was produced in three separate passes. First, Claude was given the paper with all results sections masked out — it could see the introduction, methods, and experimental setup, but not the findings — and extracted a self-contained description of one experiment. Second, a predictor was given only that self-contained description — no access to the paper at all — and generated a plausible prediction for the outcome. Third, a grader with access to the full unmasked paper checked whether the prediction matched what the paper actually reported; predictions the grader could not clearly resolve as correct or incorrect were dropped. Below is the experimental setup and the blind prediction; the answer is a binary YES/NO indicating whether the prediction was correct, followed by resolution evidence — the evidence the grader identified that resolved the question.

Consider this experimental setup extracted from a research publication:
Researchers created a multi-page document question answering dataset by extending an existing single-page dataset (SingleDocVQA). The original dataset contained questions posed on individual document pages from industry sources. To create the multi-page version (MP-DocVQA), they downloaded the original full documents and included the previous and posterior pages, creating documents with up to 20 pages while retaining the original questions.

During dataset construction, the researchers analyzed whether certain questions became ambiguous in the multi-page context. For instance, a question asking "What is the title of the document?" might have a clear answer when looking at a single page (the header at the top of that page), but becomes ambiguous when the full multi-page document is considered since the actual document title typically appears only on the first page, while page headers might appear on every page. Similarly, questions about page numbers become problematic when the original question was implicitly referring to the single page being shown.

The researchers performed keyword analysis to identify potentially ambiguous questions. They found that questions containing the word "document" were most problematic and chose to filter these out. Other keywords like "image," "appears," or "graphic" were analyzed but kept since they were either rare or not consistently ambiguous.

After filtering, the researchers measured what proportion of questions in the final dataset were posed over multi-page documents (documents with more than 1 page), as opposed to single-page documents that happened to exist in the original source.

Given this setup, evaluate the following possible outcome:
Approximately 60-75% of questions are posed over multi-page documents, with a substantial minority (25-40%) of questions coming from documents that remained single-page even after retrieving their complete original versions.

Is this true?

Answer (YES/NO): NO